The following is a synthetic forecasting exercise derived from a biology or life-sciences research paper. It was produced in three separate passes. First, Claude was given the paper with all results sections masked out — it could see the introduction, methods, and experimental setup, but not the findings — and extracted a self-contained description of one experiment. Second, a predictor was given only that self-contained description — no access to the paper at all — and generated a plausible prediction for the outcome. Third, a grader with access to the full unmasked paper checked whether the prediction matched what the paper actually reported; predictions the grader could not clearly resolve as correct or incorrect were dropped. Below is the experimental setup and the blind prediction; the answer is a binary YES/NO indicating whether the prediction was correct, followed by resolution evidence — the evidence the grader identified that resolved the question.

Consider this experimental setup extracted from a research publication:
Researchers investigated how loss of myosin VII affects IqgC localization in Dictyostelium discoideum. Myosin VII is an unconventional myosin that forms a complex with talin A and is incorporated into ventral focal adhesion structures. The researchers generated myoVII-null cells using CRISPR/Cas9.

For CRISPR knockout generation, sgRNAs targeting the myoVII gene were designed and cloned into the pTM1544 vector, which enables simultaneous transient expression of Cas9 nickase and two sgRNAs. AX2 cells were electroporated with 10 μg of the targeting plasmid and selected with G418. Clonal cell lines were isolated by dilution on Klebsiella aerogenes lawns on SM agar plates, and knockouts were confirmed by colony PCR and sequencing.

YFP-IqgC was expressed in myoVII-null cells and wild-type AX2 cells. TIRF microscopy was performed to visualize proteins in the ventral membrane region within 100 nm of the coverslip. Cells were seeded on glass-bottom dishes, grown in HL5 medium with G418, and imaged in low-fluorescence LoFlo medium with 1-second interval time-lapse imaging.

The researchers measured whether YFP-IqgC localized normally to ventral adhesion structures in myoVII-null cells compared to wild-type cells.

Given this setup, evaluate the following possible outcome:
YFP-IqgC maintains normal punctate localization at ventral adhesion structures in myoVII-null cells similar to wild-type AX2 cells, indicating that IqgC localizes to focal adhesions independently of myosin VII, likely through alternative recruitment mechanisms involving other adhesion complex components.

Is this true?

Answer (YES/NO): NO